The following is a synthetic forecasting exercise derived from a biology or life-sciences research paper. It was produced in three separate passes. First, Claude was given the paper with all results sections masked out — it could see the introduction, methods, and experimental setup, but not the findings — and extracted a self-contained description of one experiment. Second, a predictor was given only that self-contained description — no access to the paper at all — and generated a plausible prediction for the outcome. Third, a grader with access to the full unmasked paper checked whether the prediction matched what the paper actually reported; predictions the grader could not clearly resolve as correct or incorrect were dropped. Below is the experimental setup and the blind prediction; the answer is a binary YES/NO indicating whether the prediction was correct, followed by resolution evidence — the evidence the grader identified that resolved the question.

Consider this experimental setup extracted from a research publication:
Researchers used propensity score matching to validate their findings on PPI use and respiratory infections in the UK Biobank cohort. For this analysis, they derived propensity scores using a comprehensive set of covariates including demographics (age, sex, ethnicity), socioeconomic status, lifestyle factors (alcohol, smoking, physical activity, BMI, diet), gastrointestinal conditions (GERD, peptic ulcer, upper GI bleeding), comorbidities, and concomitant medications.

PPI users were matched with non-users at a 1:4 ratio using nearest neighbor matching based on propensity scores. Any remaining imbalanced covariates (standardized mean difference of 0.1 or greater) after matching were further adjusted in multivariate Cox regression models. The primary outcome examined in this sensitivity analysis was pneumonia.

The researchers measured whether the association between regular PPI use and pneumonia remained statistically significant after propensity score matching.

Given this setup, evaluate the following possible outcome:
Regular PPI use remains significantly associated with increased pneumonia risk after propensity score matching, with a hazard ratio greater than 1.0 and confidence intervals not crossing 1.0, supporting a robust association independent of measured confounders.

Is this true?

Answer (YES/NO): YES